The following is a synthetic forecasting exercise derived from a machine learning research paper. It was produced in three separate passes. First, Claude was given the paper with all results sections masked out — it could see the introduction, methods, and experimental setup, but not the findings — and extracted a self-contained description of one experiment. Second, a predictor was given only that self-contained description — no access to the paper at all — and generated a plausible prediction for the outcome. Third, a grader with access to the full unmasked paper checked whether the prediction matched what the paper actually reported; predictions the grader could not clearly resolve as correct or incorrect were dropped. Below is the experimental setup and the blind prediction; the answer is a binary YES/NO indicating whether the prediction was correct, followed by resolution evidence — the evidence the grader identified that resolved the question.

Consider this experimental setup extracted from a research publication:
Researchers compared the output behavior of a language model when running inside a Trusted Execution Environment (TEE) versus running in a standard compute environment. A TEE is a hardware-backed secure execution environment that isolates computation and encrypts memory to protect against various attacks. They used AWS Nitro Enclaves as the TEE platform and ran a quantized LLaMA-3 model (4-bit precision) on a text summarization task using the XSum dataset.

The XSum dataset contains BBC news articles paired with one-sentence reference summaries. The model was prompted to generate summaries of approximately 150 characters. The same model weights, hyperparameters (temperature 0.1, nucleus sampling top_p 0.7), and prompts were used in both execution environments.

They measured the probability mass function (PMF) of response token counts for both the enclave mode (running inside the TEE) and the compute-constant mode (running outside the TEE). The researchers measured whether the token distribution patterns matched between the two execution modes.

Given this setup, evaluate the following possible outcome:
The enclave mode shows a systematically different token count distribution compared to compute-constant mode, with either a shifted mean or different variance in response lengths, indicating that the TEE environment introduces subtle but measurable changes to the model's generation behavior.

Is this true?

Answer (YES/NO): NO